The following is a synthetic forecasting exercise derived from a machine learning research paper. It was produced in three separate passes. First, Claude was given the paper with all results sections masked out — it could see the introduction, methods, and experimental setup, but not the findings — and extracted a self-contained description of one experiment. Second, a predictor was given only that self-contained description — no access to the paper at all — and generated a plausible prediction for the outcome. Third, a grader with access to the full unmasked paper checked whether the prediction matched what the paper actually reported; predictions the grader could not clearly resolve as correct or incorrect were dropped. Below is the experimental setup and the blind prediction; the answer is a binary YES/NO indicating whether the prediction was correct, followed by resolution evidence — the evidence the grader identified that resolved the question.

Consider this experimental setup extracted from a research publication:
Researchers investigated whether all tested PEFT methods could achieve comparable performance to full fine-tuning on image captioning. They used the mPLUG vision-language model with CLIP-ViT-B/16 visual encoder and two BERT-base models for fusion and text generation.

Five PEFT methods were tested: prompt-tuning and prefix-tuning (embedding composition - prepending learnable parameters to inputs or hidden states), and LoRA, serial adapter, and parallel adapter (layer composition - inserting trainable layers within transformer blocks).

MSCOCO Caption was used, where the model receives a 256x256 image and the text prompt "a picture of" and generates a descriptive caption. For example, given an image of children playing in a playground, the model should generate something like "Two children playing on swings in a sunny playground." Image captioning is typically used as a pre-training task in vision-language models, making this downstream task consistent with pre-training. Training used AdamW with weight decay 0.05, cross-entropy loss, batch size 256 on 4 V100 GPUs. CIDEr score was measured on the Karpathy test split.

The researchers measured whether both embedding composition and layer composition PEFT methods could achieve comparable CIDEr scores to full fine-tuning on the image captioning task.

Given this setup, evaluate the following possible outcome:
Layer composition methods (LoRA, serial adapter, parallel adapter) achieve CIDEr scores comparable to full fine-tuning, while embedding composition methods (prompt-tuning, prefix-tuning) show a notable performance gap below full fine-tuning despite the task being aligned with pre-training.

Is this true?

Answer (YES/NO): NO